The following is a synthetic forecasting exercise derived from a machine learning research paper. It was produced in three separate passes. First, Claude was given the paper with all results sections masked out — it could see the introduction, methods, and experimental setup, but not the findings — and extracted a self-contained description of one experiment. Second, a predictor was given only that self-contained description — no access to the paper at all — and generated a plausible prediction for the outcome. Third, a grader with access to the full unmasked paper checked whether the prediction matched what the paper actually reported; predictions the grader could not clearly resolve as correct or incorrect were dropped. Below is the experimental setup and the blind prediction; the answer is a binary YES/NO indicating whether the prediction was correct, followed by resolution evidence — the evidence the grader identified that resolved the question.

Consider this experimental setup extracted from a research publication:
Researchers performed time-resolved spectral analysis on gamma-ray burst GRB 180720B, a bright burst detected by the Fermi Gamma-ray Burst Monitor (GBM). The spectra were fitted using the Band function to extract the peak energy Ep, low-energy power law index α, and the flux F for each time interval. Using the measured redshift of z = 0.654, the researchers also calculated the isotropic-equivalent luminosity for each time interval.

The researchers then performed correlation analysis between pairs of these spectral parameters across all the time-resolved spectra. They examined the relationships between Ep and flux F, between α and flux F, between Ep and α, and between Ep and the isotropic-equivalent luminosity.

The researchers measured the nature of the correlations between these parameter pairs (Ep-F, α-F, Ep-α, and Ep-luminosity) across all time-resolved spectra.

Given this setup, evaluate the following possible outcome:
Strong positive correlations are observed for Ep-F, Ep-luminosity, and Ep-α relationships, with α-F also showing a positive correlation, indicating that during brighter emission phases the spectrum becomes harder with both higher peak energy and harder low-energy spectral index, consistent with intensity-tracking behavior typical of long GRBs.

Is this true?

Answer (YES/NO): YES